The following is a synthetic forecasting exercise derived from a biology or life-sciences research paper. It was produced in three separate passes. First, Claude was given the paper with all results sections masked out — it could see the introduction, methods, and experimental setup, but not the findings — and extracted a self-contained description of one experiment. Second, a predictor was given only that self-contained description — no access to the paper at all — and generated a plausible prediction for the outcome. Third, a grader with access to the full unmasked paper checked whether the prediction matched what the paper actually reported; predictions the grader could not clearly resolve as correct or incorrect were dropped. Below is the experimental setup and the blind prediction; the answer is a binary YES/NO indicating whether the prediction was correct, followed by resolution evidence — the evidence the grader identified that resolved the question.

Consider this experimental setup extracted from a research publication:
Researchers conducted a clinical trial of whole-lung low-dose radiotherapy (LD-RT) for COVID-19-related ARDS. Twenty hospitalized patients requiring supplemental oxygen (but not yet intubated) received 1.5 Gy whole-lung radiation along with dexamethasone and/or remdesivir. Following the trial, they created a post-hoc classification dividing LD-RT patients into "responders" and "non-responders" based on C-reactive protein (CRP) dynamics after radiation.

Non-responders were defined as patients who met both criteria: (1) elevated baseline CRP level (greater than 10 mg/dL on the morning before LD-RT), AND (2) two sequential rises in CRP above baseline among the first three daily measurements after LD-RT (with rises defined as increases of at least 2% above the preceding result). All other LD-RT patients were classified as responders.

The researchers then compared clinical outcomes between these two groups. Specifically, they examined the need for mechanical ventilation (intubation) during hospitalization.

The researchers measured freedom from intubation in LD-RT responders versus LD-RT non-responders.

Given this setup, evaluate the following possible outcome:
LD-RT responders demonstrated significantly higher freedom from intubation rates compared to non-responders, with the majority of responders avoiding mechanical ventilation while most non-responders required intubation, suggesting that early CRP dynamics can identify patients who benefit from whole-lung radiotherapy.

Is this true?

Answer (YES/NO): NO